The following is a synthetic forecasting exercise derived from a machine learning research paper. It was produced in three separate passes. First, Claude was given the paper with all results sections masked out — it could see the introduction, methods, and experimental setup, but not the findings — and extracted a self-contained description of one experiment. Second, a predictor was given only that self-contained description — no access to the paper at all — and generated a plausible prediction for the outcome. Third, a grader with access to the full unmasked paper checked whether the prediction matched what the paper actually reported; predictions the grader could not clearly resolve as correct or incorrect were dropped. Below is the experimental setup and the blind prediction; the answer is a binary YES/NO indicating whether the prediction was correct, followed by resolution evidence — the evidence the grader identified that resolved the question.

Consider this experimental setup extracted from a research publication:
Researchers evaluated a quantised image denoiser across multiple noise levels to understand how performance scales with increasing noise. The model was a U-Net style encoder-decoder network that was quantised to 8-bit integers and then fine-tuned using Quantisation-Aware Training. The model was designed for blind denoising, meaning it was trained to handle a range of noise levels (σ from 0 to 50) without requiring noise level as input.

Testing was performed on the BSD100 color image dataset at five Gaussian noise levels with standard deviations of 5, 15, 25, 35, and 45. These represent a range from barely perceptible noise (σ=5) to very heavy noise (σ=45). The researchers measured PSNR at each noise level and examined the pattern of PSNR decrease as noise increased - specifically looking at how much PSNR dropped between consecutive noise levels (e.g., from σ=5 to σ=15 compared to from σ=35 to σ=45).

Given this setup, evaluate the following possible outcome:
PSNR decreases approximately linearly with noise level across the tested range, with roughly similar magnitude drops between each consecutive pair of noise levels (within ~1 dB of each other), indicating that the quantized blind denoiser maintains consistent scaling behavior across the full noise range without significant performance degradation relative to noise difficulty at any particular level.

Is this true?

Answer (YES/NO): NO